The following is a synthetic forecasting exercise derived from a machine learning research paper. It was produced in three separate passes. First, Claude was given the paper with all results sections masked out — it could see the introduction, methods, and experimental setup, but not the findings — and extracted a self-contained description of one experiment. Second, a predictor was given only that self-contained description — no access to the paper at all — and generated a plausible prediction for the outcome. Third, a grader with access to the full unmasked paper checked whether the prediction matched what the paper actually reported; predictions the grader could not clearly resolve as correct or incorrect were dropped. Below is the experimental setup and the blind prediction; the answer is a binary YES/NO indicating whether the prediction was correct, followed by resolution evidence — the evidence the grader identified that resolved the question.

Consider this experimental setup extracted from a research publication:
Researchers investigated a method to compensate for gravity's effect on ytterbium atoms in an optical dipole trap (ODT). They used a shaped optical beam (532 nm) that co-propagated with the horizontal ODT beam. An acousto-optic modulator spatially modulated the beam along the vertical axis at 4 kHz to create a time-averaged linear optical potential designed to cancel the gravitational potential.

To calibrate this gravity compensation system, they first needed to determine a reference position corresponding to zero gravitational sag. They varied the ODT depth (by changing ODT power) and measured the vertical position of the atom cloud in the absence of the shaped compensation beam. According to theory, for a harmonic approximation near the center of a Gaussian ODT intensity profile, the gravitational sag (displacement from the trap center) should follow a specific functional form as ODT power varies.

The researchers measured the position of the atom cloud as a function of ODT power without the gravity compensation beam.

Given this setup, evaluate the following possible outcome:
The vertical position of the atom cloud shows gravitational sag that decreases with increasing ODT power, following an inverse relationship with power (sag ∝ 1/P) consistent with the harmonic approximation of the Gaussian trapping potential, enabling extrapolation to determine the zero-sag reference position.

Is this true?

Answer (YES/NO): YES